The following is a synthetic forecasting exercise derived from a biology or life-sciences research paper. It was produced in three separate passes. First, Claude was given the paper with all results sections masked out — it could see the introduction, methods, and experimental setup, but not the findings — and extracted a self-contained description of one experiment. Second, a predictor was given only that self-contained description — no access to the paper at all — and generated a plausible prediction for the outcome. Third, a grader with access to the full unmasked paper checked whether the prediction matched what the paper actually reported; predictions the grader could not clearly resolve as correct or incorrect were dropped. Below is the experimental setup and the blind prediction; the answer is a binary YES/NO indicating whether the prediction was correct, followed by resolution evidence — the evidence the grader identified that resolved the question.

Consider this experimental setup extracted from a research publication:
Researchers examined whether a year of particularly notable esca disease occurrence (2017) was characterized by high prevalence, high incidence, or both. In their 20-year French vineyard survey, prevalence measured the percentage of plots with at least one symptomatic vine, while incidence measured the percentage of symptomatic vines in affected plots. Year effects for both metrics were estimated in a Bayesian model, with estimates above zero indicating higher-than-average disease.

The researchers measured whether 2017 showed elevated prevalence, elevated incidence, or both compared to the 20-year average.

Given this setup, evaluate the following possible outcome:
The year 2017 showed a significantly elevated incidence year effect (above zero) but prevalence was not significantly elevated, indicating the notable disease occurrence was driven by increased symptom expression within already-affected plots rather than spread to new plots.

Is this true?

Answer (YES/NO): NO